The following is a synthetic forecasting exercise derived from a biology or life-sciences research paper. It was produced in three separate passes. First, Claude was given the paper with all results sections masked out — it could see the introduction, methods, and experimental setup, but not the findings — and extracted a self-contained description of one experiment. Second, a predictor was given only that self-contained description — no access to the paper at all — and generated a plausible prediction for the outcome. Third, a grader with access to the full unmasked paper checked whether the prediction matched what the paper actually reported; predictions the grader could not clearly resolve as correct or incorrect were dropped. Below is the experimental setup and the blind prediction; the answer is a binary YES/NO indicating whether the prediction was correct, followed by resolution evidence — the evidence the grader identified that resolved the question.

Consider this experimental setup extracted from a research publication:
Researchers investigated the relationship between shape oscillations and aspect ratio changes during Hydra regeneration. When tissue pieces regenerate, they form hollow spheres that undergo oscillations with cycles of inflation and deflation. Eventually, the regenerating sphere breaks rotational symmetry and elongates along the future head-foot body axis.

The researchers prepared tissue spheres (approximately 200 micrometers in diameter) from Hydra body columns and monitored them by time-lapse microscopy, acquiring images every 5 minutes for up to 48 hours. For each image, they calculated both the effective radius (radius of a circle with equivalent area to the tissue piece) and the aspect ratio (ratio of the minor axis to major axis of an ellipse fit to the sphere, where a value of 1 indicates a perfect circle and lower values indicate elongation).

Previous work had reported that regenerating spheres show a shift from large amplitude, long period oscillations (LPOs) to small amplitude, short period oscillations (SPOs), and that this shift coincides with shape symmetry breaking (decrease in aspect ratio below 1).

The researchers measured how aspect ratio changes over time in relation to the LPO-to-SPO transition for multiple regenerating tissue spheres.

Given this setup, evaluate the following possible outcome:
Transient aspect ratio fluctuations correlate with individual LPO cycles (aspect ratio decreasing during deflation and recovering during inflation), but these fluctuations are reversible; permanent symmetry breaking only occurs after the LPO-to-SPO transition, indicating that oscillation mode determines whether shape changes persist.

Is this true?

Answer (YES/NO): NO